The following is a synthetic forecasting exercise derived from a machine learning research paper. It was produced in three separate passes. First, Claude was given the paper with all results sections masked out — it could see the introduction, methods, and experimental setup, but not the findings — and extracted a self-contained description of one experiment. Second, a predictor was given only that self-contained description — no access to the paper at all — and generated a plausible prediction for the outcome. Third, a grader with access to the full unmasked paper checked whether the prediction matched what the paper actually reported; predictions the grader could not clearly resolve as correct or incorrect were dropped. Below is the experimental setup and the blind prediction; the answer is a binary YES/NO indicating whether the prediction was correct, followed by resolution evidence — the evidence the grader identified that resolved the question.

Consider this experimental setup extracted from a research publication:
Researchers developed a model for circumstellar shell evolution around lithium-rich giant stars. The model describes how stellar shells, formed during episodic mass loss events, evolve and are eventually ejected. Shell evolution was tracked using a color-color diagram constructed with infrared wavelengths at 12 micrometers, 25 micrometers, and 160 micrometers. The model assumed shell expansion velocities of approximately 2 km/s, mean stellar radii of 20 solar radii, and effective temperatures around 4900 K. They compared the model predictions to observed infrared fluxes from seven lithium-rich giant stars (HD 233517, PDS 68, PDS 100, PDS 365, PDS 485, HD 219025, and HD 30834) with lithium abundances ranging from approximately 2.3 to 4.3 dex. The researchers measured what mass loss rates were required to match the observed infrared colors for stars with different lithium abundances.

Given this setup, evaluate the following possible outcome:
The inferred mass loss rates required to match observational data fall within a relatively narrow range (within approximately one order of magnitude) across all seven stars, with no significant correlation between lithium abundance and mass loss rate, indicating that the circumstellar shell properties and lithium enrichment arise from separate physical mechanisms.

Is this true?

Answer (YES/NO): NO